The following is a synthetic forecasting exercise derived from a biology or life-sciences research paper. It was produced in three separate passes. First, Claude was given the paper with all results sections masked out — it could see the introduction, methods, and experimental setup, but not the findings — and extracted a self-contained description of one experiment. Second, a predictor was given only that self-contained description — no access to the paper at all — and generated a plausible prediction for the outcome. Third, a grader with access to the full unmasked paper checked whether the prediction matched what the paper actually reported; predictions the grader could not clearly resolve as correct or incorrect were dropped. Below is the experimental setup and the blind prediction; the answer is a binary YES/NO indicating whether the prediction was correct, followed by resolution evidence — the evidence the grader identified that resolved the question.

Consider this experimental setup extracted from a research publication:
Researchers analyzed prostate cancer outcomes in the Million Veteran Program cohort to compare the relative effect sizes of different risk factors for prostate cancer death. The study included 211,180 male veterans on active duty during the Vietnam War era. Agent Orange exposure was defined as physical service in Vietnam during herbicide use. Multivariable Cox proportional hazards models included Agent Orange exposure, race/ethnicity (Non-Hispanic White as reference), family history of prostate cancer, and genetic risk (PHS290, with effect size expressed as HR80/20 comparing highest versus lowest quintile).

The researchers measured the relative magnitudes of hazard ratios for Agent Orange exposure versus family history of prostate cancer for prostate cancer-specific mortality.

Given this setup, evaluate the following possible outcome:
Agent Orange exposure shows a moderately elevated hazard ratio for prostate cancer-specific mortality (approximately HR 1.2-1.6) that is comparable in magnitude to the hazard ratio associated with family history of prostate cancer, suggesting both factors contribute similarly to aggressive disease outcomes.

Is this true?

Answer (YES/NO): NO